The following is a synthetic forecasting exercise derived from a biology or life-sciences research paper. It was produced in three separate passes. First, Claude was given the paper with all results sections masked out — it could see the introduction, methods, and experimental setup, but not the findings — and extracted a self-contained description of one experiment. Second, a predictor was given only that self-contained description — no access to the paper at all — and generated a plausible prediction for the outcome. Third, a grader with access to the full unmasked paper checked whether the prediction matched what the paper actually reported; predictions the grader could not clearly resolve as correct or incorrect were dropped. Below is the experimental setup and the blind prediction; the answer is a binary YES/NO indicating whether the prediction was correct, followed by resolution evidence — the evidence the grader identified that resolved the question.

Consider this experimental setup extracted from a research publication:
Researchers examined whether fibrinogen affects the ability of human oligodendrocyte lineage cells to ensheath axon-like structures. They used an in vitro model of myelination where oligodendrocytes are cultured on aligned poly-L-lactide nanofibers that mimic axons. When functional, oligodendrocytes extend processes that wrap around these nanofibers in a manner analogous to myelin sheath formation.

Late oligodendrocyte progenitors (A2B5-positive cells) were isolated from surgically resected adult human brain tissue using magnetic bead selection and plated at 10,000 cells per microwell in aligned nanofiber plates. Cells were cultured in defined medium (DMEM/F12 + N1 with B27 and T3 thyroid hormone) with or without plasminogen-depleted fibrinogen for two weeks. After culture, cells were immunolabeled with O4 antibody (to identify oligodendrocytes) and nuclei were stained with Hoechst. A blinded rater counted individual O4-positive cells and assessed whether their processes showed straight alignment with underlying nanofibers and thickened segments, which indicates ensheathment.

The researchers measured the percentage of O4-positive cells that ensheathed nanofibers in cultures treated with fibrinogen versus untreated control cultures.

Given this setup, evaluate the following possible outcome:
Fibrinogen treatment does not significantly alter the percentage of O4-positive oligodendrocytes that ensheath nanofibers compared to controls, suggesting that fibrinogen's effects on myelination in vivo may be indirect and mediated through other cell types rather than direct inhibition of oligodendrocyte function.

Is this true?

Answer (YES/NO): NO